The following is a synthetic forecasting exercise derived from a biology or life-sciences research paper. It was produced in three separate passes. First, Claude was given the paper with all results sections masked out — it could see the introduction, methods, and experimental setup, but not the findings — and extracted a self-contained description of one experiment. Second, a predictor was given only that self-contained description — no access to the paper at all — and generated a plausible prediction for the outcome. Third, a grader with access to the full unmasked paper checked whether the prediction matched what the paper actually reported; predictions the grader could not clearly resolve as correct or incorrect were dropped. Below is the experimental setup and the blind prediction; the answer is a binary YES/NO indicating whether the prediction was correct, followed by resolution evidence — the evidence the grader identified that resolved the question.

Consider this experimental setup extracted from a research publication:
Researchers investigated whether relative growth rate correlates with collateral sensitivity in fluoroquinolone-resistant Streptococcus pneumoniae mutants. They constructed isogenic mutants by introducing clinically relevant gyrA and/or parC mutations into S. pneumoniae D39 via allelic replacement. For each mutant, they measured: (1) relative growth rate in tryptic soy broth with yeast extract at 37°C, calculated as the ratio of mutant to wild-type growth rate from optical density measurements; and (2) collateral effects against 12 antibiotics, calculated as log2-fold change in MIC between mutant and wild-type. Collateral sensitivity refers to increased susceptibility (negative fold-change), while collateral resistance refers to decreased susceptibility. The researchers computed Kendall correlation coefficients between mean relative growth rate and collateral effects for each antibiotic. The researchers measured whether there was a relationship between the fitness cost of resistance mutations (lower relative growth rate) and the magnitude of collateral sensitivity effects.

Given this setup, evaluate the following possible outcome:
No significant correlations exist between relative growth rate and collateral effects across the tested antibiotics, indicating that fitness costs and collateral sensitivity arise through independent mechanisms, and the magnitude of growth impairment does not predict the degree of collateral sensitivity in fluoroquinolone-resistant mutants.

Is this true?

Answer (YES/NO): YES